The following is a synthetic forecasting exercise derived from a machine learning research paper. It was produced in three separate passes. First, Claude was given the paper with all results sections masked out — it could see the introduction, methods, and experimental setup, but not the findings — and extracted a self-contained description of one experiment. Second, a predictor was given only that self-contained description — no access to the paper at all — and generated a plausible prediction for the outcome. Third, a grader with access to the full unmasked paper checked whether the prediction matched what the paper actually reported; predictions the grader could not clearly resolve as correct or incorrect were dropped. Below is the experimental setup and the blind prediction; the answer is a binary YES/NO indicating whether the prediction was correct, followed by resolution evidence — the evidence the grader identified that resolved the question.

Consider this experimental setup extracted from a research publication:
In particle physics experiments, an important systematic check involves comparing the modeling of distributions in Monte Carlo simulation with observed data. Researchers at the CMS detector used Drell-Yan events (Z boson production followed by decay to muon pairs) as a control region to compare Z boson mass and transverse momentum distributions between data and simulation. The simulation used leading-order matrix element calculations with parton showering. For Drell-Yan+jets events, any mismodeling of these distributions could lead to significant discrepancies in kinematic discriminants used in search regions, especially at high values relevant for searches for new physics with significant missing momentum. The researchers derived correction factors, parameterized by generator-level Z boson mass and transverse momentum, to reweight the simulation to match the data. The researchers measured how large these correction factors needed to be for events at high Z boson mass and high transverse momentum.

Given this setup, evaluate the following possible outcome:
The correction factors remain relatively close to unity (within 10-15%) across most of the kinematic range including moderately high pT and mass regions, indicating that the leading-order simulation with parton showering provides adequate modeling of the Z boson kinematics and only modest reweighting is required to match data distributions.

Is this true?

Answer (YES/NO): NO